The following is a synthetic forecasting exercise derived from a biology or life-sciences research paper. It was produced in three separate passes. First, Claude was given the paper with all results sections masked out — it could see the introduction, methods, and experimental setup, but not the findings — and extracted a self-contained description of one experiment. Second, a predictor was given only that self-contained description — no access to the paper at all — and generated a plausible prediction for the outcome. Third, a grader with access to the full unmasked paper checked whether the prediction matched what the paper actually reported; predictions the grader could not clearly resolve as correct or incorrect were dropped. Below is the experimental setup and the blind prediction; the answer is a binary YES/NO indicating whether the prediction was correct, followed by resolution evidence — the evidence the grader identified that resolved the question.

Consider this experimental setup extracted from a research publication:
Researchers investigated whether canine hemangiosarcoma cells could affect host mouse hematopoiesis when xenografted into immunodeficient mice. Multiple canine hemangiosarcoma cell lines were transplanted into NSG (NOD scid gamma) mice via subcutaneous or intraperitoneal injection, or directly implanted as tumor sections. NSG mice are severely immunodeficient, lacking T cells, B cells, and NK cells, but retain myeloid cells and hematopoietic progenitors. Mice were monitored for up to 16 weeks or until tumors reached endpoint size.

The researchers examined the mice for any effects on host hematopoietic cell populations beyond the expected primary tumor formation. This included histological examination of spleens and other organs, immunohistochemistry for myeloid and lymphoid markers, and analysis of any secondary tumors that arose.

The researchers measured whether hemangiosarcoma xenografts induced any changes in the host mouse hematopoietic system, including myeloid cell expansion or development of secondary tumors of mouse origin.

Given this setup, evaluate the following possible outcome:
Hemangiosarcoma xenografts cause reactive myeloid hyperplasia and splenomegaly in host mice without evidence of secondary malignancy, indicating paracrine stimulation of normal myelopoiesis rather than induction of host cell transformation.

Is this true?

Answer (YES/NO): NO